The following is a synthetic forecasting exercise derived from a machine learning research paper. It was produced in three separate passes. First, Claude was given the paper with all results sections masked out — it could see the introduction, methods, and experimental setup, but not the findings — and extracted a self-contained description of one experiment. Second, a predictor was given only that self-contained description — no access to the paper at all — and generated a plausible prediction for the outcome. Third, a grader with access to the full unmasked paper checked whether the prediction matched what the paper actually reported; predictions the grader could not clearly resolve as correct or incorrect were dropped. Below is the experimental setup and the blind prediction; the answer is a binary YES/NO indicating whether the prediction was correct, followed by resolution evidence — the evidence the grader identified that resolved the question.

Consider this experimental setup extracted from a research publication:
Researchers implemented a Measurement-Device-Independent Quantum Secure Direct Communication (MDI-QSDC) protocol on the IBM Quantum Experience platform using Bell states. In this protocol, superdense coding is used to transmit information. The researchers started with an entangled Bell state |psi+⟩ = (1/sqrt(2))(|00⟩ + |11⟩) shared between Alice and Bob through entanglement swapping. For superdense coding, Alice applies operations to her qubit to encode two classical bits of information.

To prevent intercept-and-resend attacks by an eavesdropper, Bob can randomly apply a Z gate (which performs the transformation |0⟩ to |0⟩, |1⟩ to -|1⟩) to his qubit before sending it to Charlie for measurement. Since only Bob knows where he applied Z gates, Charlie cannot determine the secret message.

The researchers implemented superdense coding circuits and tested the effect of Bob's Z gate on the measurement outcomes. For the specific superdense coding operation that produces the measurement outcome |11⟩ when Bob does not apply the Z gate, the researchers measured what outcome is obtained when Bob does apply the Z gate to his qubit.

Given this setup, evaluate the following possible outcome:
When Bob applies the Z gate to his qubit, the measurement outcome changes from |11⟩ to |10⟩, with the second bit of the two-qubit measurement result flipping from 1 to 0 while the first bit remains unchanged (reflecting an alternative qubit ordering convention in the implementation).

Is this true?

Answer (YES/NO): NO